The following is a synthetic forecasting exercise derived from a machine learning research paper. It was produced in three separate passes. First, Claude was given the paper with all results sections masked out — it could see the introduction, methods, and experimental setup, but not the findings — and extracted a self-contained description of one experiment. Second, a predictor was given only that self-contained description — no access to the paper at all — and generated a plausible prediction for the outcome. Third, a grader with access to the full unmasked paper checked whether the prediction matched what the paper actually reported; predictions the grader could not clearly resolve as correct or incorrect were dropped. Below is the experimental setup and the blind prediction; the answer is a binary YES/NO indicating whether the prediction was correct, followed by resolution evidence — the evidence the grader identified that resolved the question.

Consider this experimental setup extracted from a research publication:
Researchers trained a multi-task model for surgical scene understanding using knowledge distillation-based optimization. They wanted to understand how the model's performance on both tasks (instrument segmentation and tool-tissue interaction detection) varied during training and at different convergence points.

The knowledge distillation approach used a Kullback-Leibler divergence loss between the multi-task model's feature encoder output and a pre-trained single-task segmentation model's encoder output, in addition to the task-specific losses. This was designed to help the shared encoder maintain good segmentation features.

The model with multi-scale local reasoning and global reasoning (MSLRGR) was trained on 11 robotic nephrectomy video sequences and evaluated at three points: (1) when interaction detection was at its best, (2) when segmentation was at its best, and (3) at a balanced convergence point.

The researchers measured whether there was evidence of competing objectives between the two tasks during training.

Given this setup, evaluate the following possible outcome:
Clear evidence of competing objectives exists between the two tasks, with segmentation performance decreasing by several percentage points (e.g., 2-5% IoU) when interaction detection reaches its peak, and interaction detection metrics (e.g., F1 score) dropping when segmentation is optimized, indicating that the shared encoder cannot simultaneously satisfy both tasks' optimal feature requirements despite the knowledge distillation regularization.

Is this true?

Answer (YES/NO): NO